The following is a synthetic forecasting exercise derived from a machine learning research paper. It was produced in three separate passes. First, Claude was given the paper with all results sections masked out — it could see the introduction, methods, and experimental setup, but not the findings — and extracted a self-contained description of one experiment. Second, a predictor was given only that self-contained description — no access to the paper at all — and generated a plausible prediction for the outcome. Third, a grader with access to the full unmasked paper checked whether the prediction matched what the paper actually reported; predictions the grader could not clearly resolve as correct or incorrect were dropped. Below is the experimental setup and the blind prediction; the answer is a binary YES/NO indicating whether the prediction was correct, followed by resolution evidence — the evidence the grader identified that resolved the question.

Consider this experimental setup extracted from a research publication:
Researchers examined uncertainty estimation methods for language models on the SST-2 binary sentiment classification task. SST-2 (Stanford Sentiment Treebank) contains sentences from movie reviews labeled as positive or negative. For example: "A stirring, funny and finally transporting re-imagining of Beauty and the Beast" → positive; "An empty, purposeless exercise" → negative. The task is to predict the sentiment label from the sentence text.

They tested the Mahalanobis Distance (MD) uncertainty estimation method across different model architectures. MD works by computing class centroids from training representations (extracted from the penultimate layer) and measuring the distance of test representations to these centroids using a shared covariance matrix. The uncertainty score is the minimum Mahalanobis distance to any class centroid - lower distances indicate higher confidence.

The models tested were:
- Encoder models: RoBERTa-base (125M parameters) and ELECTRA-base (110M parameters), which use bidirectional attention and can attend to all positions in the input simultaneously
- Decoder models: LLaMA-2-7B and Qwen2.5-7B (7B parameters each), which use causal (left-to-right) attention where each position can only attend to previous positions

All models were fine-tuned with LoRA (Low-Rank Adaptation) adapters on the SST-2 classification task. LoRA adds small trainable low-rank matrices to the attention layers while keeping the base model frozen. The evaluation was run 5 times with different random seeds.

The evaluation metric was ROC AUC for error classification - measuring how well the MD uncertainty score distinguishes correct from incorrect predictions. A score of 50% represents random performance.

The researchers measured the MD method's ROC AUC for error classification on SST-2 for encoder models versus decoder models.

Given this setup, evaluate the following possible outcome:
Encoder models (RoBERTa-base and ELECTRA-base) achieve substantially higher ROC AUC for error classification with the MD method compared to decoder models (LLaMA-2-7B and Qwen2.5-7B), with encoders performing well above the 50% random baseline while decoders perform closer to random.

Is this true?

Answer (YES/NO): YES